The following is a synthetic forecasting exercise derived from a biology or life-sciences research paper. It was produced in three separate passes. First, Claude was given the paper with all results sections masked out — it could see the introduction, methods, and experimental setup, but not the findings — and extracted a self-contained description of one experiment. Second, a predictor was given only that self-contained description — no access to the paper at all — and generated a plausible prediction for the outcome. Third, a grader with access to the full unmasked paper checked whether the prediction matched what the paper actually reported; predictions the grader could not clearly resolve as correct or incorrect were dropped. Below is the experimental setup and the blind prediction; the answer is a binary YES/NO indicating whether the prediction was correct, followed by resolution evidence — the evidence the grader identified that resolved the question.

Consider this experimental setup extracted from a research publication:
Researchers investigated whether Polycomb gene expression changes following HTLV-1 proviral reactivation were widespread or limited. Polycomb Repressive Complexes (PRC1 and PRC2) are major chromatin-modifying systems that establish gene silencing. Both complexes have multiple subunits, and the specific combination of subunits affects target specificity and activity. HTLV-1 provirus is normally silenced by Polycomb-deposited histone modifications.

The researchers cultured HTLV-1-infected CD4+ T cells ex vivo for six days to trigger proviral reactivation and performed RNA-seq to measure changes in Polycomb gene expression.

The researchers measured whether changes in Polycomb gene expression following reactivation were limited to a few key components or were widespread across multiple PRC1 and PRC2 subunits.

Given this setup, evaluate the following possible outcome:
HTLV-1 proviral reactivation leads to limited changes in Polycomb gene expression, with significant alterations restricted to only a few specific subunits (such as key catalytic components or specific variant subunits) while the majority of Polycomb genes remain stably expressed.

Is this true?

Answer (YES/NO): NO